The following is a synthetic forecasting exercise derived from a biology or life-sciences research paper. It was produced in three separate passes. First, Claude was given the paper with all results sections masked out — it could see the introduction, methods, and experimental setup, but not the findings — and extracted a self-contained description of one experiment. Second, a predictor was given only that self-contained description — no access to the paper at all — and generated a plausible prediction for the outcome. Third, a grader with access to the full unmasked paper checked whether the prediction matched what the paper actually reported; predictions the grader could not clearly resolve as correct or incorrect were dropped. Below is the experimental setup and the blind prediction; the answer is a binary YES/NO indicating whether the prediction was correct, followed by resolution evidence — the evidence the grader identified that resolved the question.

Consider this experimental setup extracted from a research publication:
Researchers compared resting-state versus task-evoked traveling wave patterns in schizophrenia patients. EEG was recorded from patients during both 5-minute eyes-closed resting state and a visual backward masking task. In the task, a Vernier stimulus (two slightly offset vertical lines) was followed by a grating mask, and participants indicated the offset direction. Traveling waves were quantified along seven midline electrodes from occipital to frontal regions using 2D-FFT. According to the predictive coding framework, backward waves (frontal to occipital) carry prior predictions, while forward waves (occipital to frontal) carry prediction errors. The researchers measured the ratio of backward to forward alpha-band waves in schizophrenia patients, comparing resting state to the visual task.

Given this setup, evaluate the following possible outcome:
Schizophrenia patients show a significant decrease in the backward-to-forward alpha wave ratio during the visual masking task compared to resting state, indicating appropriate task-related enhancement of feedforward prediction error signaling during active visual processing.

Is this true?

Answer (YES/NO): NO